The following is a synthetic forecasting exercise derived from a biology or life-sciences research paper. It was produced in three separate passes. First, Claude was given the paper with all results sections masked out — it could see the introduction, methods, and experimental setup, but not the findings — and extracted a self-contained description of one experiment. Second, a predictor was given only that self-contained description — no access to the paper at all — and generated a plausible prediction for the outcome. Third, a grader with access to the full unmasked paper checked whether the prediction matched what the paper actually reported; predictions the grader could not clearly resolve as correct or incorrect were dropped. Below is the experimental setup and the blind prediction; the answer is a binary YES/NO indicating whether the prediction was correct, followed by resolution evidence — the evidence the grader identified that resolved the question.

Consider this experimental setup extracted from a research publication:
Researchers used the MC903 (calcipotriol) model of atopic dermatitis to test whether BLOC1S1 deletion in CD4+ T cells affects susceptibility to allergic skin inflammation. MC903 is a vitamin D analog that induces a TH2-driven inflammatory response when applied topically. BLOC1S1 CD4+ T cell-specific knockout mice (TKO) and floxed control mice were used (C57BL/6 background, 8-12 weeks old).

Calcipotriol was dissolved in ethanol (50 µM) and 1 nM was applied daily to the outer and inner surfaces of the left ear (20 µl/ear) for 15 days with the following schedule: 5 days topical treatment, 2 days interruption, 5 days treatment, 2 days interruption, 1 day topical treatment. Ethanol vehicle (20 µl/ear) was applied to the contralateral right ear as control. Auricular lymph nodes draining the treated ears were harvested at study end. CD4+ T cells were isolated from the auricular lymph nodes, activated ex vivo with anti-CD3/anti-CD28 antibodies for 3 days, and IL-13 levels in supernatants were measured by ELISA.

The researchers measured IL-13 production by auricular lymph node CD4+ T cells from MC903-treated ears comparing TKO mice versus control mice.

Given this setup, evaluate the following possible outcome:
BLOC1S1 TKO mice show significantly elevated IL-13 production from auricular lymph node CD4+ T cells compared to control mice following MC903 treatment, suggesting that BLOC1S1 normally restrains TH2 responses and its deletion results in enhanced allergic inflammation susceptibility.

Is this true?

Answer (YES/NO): YES